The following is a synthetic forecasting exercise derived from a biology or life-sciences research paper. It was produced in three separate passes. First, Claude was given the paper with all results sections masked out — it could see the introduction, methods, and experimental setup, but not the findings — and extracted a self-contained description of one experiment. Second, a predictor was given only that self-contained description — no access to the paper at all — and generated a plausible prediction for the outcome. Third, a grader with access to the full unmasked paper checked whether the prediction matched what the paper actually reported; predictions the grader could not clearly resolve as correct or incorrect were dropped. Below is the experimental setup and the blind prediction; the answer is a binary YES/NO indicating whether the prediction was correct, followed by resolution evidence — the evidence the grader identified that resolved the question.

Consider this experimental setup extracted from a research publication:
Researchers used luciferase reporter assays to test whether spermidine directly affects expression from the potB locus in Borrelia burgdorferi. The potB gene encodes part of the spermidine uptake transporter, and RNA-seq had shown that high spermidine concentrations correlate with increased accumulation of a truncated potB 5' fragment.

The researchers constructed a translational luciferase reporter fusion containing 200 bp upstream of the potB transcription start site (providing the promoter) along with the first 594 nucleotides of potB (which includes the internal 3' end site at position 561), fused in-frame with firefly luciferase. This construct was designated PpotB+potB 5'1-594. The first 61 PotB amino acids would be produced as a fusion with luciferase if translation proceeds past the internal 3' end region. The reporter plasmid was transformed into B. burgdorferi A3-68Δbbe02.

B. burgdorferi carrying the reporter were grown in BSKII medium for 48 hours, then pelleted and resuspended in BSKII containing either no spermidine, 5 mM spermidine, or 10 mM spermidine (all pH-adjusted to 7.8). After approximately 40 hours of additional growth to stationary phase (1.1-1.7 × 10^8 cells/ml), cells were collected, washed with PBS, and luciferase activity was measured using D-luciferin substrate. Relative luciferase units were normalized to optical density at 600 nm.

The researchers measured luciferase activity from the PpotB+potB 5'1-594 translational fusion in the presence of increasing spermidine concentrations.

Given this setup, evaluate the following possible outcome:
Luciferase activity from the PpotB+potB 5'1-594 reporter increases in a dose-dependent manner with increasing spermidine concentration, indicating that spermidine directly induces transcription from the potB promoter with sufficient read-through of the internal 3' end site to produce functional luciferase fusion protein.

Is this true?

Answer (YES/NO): NO